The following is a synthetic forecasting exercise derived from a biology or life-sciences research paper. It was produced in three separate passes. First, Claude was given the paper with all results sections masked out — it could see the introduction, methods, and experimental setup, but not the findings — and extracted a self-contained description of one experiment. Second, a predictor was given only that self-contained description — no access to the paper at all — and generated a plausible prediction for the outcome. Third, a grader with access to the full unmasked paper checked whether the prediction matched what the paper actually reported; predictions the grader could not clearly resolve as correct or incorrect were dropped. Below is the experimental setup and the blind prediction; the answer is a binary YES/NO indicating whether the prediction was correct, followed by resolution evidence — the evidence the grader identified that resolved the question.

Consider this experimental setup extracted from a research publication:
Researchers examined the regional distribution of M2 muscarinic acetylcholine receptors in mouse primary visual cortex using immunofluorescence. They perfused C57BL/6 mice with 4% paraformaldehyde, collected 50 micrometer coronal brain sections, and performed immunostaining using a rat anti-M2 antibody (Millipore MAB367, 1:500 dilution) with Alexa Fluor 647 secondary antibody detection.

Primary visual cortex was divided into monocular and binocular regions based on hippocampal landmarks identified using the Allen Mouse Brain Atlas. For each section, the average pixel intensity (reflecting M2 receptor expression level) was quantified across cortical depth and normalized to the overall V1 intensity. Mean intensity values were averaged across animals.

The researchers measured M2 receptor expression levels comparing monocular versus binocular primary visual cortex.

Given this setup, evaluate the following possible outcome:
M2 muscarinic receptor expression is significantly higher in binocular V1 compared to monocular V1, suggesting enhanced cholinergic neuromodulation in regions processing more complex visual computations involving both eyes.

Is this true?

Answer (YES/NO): NO